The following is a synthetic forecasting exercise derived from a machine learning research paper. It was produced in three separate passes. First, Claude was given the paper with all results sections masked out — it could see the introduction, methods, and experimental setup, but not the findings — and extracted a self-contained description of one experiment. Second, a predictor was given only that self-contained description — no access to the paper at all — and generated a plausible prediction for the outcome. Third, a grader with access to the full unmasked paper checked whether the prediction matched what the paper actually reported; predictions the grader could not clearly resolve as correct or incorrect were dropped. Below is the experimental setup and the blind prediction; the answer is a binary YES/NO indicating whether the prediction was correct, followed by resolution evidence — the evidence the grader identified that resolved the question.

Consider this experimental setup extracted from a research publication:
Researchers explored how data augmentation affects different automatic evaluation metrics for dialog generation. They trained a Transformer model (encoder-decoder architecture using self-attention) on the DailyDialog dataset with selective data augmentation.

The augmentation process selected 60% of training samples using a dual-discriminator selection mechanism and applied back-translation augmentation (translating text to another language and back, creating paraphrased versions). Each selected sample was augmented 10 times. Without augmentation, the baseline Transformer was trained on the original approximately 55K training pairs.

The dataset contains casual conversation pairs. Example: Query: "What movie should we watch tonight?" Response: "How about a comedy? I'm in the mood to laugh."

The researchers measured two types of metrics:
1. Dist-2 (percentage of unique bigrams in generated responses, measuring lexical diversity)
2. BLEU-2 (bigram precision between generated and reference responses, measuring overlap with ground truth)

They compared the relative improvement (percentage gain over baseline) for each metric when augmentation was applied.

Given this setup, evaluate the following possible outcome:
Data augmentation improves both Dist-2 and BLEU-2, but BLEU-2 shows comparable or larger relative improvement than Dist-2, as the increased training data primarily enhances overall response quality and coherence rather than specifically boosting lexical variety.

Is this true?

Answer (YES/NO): NO